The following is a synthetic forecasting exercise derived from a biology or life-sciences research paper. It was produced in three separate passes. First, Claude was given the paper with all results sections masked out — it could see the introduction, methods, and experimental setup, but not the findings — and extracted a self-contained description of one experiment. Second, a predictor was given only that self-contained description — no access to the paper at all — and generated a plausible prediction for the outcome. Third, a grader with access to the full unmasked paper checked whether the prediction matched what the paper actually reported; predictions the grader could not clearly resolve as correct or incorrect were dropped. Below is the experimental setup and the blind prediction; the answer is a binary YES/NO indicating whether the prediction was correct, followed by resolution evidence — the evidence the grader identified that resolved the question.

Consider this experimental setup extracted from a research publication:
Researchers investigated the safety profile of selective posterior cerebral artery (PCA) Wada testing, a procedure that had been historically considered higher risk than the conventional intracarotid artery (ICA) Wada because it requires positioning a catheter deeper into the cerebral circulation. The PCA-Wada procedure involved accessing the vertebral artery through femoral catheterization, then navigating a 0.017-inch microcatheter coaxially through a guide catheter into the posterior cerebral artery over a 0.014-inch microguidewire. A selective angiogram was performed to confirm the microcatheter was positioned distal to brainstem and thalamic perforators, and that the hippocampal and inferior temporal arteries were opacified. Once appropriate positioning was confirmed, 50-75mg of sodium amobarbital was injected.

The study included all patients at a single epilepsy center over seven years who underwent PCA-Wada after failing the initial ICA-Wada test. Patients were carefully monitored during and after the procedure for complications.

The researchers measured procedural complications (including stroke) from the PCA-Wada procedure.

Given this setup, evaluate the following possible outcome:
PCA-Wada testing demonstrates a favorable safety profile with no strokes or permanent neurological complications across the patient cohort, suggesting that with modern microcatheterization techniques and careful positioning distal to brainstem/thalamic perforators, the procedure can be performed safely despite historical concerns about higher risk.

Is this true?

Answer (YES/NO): YES